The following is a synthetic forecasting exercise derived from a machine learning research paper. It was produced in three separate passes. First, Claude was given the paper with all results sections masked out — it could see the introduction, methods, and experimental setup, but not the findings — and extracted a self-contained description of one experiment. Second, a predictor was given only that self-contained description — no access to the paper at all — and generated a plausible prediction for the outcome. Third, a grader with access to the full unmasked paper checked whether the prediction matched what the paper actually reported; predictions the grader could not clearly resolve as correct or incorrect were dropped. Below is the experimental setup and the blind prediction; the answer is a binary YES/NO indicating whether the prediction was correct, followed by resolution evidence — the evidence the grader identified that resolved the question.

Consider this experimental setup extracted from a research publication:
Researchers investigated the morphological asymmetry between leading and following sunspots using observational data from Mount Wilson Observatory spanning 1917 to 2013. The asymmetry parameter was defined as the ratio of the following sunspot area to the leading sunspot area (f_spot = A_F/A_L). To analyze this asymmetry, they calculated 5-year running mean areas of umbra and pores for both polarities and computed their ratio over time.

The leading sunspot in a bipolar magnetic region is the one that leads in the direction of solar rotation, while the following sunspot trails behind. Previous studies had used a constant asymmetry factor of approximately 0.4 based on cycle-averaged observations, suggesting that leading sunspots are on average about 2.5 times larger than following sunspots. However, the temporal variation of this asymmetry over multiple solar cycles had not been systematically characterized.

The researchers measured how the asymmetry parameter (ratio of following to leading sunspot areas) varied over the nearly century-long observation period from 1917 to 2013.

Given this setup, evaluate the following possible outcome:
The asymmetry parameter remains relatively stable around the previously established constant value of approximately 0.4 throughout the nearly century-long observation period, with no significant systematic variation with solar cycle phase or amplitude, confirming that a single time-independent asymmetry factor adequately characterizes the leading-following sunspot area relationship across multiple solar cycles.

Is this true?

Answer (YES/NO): NO